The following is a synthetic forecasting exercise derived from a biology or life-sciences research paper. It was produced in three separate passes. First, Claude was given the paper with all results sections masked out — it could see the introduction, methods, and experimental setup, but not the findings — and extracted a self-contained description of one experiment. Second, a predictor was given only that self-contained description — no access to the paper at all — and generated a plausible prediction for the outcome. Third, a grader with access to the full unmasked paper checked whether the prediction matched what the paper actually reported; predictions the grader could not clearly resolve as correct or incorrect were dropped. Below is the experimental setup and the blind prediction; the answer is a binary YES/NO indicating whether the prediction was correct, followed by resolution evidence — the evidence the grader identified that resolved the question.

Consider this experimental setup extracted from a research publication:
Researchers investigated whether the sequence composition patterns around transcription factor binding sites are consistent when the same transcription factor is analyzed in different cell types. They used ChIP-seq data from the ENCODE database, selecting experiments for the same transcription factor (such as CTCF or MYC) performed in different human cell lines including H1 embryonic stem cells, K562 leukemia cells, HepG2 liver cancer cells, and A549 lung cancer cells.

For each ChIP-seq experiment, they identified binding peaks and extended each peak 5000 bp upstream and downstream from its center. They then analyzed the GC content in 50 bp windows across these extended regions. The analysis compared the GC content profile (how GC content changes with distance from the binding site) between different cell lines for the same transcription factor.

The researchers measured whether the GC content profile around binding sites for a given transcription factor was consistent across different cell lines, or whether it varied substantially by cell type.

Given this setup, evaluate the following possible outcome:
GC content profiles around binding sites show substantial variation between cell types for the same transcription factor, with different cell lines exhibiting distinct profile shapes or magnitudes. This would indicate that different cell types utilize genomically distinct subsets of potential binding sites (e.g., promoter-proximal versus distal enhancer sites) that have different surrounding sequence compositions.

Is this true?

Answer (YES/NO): NO